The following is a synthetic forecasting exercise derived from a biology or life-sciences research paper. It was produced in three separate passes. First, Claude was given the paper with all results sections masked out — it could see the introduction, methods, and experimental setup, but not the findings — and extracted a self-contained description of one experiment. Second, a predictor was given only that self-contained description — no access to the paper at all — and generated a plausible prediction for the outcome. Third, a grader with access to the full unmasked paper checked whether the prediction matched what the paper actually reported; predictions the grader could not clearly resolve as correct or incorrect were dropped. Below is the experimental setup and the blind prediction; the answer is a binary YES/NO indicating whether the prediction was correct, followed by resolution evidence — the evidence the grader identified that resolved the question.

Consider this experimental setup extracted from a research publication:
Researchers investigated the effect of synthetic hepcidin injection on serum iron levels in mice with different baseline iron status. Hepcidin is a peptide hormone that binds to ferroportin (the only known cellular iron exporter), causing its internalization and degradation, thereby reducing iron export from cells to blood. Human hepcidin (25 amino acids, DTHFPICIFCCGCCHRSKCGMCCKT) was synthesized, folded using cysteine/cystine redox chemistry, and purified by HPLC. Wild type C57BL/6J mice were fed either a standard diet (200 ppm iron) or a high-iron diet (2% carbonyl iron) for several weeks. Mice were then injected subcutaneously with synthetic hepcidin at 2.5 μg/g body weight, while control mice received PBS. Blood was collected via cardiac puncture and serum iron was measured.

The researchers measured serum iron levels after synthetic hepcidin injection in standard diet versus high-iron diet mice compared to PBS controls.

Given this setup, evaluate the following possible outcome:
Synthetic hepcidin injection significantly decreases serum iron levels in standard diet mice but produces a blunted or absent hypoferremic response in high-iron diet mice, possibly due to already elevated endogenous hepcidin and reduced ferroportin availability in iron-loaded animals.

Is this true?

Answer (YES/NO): YES